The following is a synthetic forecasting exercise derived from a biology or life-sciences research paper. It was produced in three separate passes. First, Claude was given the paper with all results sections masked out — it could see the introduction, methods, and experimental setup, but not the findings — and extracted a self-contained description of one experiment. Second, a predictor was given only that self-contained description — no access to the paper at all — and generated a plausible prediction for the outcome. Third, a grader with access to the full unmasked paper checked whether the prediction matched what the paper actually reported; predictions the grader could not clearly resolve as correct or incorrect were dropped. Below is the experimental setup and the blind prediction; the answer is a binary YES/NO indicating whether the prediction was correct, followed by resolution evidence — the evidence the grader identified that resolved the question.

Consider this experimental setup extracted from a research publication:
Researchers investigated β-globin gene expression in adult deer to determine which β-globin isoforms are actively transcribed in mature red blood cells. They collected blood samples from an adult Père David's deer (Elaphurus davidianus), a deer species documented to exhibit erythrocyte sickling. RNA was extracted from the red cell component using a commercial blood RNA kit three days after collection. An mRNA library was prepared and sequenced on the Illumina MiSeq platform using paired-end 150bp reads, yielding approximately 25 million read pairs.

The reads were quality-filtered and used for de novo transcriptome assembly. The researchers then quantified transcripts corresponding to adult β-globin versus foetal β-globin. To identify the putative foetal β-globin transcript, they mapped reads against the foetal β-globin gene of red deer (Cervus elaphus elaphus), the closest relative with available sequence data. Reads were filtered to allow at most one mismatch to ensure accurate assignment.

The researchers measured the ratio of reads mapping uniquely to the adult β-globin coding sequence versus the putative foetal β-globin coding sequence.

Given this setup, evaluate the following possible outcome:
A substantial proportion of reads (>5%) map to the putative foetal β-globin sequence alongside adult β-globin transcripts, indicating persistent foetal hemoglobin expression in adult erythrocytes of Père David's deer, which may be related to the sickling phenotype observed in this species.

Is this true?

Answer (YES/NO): NO